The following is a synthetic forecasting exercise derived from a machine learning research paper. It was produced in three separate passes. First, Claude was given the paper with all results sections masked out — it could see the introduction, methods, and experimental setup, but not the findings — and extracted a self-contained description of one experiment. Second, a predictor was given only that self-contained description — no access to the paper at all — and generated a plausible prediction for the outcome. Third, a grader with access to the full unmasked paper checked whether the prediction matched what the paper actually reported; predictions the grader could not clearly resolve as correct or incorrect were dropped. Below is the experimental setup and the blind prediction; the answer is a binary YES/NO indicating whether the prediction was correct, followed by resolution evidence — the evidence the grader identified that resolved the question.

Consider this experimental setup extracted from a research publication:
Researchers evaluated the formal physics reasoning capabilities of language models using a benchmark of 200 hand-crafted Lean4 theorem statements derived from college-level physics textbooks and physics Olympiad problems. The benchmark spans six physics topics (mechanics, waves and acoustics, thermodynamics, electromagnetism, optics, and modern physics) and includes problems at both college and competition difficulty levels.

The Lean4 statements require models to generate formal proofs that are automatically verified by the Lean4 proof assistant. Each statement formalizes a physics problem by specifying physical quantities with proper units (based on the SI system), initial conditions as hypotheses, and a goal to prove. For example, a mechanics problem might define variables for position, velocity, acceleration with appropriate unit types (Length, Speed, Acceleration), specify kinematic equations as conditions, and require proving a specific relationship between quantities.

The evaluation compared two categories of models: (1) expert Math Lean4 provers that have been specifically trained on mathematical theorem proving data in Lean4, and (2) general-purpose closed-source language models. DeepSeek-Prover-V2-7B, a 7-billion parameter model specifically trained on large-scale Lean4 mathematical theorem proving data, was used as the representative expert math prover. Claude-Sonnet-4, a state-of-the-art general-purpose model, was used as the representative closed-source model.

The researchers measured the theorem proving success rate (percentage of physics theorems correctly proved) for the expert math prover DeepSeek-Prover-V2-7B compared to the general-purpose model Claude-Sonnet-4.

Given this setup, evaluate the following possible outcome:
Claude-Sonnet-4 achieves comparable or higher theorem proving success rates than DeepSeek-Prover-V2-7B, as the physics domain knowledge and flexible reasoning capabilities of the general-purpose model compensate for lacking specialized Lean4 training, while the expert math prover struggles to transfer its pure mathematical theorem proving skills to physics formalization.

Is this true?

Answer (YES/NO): YES